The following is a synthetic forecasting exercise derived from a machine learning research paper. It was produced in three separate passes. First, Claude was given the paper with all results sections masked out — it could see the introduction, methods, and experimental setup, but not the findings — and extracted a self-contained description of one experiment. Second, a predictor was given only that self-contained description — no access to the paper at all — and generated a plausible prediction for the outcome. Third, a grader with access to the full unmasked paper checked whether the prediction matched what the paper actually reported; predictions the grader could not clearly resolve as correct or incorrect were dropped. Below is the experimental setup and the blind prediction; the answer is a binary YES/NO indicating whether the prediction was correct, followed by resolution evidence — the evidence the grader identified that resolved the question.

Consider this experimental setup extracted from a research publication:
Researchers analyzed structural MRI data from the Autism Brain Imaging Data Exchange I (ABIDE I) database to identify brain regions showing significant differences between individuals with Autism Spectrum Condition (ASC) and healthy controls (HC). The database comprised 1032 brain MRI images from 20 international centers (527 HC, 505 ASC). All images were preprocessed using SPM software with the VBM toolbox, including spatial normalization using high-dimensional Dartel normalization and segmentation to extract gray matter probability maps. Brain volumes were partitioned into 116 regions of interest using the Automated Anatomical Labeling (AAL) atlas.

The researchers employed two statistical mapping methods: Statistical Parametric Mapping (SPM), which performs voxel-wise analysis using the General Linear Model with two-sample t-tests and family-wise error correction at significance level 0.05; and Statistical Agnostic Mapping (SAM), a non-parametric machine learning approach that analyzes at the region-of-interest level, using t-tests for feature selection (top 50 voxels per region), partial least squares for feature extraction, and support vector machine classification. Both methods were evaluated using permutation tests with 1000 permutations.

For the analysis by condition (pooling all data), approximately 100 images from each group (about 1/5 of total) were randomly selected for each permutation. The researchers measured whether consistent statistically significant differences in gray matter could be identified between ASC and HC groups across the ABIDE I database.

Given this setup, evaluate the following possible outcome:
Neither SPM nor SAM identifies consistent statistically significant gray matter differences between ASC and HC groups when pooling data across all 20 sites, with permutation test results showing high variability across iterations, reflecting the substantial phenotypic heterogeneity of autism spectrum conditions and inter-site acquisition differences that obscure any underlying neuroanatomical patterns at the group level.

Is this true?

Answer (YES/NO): YES